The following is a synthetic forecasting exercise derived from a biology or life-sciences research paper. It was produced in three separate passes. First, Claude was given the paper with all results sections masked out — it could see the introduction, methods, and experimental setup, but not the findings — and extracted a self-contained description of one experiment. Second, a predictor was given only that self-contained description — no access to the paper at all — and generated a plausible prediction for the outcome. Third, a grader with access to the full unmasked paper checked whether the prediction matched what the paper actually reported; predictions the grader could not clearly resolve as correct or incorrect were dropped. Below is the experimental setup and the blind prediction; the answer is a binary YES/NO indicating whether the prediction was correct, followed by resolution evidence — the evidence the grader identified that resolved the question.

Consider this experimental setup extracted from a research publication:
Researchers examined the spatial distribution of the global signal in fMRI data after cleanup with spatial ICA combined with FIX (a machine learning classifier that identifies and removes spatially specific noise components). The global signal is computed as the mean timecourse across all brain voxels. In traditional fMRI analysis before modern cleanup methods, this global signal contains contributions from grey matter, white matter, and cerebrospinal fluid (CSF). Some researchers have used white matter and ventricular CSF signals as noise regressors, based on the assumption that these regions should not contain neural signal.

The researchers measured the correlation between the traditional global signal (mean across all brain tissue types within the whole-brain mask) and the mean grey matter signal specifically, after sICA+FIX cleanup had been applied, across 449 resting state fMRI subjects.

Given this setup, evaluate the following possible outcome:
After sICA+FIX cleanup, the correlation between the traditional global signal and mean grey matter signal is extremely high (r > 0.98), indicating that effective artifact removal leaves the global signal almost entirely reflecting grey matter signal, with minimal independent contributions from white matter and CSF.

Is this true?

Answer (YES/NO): NO